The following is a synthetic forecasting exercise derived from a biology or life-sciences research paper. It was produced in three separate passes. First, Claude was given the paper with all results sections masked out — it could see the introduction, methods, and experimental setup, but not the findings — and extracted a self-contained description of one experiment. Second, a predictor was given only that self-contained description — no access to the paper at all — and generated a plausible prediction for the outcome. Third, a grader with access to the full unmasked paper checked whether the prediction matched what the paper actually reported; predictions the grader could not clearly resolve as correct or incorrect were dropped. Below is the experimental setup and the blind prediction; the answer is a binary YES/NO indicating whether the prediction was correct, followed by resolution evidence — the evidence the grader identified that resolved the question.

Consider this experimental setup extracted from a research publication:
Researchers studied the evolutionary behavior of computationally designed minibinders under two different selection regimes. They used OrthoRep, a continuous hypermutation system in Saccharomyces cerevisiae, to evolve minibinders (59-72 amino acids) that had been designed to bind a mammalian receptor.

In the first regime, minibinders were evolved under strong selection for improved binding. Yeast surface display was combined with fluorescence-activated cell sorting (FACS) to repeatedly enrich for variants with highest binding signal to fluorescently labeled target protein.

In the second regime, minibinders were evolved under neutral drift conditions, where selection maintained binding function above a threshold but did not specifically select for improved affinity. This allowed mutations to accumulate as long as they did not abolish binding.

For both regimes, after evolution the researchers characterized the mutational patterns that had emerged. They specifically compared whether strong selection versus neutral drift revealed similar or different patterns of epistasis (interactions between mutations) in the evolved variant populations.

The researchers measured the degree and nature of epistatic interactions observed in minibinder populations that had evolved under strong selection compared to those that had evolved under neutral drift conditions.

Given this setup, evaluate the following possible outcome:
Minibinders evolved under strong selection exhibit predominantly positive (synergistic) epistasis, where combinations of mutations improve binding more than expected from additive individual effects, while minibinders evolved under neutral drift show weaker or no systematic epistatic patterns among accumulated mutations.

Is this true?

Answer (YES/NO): NO